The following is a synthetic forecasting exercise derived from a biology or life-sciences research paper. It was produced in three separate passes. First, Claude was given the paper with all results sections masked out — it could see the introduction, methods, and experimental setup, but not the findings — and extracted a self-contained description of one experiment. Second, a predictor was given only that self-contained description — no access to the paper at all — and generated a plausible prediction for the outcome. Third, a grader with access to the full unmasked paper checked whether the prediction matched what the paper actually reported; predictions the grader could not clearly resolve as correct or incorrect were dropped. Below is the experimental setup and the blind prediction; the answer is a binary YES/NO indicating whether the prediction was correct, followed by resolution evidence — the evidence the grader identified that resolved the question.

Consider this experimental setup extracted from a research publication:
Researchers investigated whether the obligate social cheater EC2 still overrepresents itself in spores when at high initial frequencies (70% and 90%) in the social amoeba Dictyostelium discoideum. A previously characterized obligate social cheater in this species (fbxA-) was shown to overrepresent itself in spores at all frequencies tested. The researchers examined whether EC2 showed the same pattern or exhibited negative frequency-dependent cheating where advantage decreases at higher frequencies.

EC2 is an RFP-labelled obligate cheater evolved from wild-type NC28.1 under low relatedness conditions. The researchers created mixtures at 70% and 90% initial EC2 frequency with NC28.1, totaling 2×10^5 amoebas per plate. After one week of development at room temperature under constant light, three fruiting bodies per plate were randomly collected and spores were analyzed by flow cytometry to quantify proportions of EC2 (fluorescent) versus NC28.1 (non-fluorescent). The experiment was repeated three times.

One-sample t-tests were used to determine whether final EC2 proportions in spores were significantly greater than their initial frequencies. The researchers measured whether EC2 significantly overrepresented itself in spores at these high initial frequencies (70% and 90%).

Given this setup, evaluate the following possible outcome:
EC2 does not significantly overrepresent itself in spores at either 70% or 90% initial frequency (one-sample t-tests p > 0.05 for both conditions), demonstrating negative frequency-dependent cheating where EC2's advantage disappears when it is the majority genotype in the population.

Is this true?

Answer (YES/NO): YES